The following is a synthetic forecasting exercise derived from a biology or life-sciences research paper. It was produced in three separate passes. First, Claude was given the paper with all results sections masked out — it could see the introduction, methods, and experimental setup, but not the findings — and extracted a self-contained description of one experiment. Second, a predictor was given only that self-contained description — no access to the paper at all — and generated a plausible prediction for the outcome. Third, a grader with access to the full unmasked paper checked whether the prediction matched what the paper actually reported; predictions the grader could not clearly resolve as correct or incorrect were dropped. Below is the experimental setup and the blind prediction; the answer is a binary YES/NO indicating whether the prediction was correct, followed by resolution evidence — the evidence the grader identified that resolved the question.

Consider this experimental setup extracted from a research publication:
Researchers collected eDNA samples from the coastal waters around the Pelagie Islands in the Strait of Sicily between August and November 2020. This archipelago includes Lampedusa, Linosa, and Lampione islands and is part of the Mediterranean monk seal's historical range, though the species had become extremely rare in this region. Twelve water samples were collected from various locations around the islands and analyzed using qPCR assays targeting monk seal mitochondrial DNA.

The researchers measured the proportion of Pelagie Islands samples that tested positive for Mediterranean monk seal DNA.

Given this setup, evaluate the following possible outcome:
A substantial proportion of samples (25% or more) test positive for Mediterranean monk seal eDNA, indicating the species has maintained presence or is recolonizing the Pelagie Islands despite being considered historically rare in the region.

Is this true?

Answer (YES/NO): YES